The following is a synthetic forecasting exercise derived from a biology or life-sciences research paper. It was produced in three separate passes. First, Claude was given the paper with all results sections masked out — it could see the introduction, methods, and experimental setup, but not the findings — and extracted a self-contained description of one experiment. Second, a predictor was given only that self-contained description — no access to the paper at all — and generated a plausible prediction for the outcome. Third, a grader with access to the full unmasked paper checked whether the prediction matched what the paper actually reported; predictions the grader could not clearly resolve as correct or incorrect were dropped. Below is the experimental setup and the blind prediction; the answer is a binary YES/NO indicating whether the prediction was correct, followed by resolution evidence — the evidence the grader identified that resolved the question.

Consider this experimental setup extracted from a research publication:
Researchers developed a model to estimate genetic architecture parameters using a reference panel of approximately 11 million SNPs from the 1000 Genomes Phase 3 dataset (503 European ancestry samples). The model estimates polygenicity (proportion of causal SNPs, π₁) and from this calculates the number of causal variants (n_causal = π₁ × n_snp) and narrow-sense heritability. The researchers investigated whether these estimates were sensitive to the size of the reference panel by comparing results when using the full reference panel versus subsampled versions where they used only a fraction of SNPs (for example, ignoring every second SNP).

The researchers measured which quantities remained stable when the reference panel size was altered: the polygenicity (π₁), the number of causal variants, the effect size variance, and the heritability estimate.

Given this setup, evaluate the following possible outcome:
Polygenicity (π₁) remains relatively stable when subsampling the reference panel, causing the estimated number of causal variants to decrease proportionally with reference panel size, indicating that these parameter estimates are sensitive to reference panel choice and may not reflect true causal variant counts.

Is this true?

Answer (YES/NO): NO